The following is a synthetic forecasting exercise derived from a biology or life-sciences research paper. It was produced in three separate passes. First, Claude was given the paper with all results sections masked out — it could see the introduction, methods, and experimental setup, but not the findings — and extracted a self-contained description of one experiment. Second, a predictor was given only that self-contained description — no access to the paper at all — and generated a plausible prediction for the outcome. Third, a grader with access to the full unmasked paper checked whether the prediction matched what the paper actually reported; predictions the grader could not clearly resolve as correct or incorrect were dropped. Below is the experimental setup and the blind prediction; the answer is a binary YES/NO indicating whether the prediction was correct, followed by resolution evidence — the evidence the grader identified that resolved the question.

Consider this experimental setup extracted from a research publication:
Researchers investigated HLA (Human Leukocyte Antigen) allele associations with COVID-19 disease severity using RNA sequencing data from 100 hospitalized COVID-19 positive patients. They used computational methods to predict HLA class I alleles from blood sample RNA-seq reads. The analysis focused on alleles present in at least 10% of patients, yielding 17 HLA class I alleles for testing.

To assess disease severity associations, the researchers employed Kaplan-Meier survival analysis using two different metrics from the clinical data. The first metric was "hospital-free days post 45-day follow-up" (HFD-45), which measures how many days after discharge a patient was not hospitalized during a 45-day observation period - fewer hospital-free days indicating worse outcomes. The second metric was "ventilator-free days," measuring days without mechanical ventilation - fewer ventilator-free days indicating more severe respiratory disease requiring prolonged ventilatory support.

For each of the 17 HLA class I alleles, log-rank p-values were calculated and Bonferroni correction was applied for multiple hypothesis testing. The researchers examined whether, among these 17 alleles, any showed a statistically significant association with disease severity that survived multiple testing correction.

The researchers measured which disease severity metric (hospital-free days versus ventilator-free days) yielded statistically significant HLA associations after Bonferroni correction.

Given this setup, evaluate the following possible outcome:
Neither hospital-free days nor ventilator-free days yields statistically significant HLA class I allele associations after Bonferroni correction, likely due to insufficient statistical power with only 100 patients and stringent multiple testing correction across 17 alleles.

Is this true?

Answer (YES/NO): NO